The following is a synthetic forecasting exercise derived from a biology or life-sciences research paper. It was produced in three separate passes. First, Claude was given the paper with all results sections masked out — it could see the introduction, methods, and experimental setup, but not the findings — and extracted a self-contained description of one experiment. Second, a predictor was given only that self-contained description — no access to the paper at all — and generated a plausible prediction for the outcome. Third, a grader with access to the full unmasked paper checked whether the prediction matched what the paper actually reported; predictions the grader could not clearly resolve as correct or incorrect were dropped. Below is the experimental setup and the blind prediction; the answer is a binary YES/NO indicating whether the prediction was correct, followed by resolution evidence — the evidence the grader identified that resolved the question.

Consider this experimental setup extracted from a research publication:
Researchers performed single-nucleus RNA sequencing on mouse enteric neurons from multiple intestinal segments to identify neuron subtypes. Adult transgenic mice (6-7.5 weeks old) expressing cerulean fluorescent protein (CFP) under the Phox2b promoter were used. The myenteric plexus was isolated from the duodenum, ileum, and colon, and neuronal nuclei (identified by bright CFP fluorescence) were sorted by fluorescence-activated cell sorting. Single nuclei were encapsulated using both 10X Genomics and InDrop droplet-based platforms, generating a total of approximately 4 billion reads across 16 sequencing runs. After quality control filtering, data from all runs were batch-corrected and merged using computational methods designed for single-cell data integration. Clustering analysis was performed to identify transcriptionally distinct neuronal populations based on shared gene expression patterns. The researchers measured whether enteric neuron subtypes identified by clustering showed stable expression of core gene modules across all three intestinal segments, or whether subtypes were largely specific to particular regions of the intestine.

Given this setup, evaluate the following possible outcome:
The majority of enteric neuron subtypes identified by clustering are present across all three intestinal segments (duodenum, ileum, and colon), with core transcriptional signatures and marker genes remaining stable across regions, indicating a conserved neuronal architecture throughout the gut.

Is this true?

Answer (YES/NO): YES